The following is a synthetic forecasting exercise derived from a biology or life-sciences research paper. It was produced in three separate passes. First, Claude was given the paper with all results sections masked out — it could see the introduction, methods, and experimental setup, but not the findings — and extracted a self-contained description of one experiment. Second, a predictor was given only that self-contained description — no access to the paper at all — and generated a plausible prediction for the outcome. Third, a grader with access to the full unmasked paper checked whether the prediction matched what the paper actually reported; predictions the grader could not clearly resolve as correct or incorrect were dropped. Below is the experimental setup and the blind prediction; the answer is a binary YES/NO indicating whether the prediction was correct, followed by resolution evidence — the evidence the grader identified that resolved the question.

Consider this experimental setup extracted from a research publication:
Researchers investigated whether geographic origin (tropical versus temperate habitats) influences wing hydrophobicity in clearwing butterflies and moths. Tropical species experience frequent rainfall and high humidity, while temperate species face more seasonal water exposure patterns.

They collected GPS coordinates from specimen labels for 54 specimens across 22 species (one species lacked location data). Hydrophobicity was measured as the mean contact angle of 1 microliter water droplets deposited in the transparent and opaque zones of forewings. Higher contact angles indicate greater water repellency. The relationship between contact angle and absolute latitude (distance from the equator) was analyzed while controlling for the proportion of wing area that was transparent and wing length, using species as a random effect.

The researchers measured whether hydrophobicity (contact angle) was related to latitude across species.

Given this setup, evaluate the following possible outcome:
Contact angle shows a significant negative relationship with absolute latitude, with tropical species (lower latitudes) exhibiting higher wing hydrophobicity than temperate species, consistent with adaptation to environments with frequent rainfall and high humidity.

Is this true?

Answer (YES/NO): YES